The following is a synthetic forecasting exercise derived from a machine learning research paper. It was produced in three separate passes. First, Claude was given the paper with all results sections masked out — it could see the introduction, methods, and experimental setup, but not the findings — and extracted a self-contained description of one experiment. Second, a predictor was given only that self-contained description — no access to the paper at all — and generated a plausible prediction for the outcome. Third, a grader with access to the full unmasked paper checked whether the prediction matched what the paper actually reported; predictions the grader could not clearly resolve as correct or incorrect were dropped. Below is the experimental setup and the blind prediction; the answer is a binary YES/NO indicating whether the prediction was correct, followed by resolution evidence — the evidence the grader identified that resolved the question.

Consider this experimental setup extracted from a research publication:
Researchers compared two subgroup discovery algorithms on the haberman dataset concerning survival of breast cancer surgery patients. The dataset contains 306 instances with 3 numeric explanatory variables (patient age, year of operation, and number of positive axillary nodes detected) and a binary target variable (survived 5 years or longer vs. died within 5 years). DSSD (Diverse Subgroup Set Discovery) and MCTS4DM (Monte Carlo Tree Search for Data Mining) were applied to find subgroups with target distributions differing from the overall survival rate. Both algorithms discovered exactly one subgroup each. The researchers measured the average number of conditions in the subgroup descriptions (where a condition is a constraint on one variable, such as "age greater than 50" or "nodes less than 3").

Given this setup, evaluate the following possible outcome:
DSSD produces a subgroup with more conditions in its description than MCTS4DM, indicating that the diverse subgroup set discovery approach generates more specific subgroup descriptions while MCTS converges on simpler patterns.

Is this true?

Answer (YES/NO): YES